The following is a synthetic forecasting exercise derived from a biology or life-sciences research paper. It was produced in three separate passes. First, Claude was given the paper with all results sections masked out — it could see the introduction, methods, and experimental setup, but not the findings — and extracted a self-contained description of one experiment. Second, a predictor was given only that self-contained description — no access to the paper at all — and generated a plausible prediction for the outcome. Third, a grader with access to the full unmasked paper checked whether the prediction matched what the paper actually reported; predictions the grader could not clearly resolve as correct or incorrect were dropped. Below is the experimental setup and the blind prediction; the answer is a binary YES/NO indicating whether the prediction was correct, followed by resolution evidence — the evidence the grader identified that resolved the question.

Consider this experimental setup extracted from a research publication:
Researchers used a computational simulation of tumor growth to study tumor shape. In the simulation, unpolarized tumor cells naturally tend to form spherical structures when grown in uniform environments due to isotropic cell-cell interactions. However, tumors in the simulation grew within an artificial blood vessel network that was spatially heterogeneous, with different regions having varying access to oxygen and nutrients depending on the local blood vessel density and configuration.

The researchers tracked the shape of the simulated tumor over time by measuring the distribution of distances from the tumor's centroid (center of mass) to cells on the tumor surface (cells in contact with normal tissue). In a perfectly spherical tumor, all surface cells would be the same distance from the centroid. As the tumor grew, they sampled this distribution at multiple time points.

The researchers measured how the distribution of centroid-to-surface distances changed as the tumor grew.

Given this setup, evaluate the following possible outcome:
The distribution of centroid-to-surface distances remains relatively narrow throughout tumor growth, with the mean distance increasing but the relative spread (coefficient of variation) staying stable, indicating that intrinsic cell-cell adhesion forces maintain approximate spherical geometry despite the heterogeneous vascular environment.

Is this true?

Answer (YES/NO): NO